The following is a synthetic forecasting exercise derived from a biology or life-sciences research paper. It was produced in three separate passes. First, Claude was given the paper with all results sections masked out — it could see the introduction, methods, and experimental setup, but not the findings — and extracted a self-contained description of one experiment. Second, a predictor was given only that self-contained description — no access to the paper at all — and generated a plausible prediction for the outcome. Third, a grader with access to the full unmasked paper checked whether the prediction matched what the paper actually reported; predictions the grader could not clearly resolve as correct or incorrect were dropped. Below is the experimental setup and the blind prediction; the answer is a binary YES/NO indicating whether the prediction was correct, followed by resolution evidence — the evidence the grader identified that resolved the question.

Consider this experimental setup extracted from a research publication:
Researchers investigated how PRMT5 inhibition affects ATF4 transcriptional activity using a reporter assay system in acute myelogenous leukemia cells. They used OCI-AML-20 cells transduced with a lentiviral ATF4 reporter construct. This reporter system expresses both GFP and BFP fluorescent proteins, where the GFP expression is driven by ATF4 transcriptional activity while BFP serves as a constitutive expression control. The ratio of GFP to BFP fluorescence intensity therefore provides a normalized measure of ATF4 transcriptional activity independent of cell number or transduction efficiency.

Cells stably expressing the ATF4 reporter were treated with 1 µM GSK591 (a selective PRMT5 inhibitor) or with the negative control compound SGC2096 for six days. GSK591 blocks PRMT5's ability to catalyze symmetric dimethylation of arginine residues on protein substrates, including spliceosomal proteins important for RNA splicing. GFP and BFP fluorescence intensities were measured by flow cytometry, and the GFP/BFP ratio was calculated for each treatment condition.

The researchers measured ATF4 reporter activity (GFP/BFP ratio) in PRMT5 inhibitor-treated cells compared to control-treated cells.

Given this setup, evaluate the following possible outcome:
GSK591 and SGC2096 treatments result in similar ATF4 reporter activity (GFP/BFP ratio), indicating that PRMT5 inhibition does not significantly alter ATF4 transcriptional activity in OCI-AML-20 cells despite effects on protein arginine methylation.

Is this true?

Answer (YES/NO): YES